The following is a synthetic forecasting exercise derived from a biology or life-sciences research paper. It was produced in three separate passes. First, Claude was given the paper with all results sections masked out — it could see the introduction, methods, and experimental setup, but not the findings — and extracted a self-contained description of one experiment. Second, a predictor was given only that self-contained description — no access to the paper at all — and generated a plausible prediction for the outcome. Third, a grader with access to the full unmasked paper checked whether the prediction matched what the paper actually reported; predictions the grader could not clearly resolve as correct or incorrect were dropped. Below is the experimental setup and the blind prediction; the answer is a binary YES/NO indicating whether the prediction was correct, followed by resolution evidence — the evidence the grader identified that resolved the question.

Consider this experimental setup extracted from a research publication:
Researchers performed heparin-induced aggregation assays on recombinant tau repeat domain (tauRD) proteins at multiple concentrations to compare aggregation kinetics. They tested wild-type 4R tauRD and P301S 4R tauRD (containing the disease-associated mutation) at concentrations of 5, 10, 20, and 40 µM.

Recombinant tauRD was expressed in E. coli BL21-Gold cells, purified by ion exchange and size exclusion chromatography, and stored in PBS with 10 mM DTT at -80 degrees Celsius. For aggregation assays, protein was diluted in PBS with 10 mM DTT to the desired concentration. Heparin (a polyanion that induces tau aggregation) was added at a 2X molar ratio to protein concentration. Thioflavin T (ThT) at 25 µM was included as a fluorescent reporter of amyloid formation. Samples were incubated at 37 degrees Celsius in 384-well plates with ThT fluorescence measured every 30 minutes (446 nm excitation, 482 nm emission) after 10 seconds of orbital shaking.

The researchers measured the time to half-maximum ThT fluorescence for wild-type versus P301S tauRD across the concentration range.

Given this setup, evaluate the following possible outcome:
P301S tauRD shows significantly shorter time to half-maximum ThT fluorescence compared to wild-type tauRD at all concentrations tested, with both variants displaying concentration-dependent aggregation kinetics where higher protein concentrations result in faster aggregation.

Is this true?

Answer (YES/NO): NO